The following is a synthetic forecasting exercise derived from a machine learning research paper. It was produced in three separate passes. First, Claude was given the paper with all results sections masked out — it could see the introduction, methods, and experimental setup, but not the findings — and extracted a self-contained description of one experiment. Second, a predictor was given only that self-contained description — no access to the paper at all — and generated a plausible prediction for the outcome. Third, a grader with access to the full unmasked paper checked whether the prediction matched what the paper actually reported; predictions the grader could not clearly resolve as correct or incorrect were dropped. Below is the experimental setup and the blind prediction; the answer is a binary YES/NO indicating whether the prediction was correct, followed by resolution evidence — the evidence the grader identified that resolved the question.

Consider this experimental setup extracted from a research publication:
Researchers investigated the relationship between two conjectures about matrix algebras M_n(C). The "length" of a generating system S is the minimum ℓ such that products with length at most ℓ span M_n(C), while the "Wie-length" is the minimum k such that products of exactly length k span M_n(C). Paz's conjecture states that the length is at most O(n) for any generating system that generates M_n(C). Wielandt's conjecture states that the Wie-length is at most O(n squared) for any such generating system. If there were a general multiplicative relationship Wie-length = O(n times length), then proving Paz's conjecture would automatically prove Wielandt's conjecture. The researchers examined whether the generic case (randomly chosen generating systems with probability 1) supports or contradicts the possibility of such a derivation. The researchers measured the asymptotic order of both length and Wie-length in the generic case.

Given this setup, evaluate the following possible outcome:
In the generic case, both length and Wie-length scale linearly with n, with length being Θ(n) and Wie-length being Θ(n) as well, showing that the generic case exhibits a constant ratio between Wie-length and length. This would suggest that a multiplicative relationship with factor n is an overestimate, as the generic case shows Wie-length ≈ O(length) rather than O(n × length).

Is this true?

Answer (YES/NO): NO